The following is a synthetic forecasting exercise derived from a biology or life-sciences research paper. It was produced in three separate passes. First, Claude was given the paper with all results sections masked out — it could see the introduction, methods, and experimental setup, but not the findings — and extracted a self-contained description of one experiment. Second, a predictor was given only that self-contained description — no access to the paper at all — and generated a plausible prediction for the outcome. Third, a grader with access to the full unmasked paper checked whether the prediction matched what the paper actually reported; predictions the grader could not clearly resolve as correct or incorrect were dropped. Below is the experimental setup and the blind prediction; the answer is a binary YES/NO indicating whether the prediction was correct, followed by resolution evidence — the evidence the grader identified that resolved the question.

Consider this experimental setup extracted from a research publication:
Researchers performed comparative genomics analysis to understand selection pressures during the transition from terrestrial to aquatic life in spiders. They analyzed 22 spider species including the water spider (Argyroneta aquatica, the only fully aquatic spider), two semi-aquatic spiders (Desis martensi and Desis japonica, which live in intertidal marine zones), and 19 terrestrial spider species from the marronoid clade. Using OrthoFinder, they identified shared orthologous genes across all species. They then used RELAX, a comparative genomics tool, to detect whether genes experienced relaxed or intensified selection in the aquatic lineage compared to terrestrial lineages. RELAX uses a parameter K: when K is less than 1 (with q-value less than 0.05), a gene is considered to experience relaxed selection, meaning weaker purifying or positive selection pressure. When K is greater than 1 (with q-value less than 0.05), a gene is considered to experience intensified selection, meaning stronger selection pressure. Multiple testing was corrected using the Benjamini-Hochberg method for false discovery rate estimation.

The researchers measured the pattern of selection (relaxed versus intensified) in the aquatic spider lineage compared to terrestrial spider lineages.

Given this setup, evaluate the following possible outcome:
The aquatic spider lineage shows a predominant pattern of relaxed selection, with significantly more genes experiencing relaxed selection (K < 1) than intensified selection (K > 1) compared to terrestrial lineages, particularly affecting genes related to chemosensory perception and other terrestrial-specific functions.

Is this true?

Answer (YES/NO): NO